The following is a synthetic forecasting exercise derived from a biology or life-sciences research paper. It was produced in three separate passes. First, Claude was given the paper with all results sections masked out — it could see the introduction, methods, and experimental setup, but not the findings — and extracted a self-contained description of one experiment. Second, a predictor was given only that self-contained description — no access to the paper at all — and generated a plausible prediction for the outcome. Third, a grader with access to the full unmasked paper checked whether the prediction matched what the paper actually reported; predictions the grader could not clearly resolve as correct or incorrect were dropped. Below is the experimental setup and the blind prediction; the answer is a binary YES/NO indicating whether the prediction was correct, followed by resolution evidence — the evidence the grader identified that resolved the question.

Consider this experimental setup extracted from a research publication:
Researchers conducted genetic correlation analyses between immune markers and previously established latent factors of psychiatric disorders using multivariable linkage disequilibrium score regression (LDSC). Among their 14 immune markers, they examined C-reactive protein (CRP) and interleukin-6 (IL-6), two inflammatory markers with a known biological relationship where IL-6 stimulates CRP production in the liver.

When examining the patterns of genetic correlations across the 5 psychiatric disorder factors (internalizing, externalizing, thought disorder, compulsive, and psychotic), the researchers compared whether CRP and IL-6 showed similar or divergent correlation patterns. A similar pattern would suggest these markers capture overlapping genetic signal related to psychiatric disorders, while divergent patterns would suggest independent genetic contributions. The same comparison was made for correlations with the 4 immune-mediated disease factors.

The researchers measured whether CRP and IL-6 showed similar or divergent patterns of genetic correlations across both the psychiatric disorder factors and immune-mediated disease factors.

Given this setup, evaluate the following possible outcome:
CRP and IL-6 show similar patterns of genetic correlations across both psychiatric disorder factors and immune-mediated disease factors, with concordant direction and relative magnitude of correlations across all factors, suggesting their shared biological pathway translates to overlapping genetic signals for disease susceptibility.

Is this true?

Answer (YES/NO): YES